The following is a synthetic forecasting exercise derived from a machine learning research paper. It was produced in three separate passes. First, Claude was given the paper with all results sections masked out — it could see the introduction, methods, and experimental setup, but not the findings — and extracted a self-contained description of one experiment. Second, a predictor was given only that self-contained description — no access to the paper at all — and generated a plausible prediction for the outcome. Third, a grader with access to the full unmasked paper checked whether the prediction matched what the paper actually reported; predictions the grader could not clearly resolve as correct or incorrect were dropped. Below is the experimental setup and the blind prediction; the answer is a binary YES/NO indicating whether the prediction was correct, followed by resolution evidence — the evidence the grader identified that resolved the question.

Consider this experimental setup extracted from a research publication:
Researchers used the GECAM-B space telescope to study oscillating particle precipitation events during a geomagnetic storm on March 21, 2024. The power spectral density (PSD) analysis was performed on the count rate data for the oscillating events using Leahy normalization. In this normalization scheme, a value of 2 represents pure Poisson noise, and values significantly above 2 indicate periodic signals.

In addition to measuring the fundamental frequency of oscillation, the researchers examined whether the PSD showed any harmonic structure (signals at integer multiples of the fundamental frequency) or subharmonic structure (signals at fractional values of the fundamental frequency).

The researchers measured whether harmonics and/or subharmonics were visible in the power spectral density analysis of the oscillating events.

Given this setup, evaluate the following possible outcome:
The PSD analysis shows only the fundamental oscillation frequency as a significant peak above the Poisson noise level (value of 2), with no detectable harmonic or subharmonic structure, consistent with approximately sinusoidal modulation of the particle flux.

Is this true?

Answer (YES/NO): NO